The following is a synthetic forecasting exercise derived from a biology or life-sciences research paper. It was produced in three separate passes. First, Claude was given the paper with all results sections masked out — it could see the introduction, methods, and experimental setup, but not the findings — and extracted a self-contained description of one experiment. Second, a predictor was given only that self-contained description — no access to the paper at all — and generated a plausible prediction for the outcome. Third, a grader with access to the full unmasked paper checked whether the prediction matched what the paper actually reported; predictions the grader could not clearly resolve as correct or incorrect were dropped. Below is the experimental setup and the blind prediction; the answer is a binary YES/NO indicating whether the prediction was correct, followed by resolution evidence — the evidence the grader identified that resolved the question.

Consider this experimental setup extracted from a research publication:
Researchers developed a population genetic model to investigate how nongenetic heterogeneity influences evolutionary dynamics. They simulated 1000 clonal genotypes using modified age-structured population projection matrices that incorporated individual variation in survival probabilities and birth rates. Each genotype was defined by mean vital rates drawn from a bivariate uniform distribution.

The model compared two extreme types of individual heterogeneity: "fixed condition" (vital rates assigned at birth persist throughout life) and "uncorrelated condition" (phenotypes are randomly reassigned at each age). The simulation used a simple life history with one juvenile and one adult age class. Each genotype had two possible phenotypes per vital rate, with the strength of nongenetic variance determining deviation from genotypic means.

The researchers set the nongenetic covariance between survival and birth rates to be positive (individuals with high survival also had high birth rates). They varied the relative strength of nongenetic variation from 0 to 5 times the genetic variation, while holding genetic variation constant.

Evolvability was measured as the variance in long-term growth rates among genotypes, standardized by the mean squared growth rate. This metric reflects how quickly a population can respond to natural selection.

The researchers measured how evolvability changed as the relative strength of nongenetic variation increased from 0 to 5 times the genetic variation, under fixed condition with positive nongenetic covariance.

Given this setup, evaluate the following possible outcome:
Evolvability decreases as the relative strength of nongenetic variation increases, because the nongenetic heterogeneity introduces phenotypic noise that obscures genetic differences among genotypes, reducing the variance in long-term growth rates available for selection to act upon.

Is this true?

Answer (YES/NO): NO